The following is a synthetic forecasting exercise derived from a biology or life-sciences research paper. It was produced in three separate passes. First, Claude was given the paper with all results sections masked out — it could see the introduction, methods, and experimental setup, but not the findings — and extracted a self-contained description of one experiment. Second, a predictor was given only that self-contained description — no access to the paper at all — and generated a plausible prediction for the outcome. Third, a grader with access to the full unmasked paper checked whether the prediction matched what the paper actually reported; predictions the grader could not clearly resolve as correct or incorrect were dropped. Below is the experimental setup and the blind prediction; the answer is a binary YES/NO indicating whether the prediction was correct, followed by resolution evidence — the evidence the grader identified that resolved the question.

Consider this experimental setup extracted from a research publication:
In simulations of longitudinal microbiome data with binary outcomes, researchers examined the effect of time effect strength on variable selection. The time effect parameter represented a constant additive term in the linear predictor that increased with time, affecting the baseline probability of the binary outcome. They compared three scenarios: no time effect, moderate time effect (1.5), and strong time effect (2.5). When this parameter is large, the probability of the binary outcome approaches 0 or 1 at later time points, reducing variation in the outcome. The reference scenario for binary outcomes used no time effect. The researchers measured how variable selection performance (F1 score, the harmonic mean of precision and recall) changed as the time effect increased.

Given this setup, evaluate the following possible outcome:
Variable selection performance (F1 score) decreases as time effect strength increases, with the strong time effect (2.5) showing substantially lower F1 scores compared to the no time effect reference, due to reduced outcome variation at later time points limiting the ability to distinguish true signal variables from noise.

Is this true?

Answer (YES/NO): NO